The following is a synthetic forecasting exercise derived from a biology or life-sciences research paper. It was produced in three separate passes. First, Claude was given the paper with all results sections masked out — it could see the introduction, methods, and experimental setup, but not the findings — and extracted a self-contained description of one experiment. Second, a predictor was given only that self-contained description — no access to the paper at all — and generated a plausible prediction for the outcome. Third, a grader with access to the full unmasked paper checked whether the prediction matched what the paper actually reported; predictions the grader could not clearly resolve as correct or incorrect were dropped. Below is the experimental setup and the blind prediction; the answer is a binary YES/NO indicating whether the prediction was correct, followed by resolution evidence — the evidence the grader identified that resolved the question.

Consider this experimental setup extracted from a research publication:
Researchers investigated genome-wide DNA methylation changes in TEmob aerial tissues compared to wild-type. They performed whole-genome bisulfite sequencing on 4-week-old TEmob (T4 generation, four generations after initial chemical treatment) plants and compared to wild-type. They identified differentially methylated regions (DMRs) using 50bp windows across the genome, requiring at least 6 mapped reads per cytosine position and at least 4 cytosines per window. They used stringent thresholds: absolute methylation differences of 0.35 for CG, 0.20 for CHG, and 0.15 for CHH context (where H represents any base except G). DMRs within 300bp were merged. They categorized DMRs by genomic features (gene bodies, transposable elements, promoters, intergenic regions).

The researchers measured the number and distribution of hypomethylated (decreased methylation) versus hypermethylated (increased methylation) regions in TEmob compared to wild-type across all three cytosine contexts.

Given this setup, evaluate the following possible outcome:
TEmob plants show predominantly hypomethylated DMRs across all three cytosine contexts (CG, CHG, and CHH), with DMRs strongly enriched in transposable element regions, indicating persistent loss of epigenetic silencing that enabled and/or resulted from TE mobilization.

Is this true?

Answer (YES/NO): NO